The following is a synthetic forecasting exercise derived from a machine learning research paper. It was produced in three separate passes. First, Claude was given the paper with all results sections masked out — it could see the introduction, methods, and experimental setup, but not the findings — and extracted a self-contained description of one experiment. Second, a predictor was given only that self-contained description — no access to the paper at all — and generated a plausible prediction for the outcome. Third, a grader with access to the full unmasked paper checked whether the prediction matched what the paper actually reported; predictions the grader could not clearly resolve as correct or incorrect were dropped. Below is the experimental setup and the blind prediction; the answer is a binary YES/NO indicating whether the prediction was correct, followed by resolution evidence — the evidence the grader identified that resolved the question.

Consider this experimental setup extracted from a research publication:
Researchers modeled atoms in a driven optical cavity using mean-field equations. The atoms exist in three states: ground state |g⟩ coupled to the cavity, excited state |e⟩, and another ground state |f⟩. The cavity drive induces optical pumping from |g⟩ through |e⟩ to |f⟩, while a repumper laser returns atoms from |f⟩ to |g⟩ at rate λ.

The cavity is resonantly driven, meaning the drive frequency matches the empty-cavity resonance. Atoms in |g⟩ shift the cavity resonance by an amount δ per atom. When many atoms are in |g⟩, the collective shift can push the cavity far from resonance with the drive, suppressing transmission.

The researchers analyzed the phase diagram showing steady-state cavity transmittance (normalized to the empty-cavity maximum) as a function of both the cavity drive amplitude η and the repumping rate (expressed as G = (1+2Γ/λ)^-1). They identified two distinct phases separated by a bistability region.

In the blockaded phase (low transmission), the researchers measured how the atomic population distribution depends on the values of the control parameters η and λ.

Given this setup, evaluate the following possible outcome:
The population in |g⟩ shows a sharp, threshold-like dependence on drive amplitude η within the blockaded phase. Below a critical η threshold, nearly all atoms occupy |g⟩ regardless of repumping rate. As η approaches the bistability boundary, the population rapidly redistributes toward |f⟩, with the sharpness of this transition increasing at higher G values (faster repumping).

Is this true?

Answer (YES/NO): NO